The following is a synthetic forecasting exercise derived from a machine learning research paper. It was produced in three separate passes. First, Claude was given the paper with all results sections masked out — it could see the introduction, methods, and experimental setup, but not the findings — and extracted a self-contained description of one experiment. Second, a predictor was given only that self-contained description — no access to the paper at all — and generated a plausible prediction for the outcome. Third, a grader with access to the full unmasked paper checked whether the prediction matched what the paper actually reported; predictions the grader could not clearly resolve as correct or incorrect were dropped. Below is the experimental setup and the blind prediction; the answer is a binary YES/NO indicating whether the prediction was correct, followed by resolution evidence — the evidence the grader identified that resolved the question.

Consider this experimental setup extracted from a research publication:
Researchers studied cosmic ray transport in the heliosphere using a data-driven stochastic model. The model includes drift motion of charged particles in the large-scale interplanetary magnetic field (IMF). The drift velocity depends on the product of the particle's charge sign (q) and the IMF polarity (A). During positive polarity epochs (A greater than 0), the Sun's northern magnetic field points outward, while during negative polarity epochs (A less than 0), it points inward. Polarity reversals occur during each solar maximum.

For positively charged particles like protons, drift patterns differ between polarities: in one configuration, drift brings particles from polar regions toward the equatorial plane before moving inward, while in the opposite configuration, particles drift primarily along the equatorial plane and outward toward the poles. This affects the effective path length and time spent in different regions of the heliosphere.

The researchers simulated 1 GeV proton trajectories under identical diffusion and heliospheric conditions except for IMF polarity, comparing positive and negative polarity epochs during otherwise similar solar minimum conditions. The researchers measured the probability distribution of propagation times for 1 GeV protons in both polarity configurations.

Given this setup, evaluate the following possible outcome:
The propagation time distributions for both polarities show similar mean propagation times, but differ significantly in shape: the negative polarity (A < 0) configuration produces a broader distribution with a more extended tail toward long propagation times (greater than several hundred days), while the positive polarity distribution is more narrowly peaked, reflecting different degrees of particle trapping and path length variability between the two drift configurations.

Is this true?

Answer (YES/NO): NO